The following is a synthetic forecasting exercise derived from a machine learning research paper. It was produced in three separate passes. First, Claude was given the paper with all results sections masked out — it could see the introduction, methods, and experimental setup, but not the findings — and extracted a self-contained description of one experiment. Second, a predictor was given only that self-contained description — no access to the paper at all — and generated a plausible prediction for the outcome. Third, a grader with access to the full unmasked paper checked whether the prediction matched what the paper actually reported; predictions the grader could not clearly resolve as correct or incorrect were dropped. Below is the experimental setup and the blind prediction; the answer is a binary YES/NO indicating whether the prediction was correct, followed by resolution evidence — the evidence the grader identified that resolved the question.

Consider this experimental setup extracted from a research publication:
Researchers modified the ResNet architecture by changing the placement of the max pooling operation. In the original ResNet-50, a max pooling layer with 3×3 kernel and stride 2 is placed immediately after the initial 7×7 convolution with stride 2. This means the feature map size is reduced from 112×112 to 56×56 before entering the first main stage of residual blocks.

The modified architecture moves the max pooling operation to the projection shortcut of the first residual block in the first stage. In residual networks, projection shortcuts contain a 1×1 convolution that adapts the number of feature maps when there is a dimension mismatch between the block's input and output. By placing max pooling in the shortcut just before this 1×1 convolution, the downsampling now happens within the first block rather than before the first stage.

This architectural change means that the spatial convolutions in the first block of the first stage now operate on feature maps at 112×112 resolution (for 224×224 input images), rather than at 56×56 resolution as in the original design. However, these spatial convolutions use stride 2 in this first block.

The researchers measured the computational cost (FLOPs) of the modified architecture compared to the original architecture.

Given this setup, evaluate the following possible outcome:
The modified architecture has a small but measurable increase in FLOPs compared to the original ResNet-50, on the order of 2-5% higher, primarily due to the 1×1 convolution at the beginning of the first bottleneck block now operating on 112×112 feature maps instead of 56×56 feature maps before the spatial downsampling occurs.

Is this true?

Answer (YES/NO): NO